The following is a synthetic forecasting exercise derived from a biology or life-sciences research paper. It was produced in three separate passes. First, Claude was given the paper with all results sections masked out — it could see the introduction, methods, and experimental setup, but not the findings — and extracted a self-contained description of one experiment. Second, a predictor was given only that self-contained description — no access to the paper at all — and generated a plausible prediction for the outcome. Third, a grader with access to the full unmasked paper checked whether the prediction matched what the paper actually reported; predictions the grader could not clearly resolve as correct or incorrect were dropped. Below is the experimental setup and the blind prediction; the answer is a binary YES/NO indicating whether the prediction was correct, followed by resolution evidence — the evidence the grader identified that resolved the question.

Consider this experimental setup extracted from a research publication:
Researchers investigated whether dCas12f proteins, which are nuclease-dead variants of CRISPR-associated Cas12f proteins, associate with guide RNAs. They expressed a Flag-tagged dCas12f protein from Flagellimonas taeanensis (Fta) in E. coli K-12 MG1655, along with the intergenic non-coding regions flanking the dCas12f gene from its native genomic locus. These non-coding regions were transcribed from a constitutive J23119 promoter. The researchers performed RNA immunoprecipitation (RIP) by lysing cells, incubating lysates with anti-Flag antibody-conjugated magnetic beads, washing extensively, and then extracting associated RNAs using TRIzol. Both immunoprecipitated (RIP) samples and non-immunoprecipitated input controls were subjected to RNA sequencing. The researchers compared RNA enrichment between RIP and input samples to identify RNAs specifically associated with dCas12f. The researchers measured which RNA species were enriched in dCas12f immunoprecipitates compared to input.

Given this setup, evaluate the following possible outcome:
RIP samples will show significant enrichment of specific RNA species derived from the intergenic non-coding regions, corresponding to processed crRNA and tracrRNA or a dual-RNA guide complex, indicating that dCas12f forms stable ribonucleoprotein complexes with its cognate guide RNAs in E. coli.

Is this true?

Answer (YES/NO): NO